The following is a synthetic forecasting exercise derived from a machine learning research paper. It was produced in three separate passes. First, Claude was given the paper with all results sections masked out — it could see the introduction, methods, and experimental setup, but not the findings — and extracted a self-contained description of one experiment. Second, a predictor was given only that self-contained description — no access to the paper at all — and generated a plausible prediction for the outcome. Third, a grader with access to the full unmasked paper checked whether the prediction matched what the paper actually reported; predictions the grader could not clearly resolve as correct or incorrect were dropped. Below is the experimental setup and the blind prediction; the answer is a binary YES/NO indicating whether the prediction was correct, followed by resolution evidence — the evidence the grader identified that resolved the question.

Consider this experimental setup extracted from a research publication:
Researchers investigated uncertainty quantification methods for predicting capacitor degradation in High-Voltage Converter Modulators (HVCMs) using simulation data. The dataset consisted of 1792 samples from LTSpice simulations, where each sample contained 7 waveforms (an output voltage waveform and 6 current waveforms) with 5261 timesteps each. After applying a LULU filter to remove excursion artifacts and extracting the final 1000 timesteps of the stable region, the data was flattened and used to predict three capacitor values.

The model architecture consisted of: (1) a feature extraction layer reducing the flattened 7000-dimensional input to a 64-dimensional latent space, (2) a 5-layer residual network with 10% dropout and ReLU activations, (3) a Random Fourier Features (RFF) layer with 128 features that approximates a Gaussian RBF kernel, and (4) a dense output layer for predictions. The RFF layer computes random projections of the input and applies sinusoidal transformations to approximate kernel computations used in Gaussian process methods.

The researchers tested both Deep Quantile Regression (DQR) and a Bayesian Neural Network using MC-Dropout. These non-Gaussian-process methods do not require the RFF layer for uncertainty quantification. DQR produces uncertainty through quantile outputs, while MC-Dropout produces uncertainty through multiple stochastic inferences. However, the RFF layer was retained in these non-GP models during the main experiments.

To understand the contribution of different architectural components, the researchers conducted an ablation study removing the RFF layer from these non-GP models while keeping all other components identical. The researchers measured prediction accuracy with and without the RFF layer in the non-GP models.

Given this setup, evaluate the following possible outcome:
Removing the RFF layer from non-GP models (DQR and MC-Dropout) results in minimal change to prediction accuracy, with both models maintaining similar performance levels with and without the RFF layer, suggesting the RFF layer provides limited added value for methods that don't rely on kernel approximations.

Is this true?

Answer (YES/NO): NO